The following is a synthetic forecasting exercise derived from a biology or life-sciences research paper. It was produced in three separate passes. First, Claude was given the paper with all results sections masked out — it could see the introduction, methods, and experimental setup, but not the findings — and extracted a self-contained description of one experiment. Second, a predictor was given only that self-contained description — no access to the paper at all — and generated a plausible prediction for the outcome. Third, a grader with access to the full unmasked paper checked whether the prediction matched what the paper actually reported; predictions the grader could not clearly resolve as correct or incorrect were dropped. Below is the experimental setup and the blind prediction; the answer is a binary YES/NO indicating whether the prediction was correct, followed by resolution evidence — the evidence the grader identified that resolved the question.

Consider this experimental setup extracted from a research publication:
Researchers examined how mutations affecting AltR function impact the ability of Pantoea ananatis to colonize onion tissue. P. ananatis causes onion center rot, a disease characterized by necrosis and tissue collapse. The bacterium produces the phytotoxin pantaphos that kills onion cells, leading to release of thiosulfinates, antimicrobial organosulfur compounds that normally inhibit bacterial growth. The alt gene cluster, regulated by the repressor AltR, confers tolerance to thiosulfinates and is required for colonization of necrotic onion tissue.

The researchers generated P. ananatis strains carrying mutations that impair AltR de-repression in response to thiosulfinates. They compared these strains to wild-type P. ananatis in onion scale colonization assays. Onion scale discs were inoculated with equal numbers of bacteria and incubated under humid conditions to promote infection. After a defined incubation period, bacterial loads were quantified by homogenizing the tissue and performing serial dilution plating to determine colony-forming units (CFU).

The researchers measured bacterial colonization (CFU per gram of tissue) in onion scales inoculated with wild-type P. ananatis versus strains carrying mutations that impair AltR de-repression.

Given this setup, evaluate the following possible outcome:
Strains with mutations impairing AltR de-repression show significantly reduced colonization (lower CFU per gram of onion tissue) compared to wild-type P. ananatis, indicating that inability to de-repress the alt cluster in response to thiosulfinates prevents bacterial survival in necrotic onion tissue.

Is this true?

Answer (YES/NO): YES